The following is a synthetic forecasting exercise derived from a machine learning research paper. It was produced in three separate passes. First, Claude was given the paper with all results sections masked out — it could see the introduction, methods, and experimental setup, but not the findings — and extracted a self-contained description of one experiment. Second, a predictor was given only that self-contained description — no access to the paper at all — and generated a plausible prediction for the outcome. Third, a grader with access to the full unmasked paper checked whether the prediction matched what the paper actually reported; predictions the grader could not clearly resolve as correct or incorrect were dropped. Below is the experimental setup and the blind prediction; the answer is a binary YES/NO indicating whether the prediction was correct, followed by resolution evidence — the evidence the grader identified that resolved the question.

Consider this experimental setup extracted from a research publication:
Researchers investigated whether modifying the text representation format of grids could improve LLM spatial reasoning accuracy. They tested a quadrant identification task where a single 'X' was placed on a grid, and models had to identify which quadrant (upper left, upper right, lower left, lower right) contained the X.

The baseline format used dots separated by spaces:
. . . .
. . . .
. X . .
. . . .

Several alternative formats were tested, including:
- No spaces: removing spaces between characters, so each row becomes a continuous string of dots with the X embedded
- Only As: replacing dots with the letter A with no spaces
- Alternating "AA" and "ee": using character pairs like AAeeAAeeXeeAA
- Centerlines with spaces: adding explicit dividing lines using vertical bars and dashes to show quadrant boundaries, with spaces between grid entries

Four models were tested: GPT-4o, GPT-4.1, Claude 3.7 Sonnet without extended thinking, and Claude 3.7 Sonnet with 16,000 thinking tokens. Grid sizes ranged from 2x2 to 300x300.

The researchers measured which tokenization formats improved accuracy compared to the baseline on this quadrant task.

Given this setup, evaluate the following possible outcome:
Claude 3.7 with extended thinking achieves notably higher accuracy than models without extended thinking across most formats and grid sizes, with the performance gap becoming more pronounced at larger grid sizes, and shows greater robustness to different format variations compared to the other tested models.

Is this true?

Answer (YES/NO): NO